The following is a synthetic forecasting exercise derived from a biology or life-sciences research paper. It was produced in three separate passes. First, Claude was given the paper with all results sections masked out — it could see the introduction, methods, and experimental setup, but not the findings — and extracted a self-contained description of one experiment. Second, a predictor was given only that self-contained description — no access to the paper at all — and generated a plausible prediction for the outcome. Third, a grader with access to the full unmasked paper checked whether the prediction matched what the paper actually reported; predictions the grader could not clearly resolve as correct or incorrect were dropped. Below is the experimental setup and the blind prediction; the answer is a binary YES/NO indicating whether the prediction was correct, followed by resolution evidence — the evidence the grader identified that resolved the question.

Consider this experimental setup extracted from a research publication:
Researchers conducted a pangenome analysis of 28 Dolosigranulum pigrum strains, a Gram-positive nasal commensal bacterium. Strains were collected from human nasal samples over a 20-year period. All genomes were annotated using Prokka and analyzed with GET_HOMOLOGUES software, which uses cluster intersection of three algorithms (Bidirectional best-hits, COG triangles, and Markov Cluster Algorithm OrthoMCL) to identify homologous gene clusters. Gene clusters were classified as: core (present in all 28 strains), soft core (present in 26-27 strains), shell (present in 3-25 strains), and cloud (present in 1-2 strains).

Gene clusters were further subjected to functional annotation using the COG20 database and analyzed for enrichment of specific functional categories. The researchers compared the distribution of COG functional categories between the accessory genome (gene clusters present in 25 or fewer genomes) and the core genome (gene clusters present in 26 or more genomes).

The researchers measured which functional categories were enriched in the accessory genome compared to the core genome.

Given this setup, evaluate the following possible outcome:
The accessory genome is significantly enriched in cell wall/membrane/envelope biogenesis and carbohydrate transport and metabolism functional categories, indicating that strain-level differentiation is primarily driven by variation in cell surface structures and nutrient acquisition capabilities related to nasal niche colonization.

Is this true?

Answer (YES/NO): NO